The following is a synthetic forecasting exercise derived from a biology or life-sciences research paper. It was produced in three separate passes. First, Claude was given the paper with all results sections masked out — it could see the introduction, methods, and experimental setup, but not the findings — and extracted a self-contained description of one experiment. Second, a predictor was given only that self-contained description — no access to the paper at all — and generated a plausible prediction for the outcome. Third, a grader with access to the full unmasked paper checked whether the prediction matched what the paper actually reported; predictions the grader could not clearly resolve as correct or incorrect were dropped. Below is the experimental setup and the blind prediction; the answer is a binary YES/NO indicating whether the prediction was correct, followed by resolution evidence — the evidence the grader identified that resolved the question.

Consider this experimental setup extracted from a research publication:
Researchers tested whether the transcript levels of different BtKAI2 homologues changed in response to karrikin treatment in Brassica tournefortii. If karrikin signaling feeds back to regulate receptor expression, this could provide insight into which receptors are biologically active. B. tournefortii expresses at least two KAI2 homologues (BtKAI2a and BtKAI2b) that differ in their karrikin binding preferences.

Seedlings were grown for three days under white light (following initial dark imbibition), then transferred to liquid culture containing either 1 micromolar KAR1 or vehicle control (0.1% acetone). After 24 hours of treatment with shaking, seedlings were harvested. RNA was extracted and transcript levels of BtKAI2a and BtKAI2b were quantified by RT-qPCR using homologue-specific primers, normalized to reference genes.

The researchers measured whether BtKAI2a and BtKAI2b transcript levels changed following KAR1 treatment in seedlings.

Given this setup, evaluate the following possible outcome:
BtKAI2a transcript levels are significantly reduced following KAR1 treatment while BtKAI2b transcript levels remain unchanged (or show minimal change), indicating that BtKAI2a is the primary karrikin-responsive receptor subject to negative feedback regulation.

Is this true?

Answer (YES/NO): NO